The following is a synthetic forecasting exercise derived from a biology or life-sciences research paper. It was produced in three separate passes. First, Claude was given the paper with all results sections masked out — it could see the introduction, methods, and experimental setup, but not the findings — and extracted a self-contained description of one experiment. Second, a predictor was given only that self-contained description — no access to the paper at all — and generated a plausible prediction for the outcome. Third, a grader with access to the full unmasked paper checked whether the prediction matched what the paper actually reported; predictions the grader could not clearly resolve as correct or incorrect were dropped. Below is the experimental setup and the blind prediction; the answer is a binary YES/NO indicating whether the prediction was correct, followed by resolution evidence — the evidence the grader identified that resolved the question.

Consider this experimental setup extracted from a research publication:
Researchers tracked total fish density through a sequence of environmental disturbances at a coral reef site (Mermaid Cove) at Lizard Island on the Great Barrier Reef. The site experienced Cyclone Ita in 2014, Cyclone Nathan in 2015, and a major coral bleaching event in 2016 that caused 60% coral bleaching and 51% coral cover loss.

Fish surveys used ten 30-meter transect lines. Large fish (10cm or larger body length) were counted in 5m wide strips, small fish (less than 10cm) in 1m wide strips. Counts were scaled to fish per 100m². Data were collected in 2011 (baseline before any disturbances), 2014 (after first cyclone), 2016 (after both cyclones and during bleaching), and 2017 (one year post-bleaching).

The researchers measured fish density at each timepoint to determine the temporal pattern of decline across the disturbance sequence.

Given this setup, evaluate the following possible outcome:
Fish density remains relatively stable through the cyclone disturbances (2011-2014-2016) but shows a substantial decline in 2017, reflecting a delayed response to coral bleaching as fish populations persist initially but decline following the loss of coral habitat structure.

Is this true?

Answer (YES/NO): NO